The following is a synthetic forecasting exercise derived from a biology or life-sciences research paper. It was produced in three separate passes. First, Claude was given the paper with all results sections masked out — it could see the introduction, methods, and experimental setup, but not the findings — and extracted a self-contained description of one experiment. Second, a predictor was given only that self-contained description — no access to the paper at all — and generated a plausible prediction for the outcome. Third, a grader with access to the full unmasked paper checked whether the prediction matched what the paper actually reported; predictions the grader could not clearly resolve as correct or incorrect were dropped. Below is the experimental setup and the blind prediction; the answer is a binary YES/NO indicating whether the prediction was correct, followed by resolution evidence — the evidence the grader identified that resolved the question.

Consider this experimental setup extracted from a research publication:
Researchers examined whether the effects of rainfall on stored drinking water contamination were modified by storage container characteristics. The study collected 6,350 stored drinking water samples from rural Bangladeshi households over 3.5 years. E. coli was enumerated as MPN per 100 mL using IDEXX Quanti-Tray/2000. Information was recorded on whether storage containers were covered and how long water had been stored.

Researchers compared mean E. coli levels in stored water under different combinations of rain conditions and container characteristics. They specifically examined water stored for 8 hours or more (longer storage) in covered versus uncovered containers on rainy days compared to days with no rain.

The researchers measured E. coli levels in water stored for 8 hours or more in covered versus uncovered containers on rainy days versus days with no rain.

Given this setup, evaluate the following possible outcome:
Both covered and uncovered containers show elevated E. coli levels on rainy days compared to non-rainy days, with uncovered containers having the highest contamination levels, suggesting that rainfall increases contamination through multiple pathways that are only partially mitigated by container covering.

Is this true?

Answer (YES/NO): YES